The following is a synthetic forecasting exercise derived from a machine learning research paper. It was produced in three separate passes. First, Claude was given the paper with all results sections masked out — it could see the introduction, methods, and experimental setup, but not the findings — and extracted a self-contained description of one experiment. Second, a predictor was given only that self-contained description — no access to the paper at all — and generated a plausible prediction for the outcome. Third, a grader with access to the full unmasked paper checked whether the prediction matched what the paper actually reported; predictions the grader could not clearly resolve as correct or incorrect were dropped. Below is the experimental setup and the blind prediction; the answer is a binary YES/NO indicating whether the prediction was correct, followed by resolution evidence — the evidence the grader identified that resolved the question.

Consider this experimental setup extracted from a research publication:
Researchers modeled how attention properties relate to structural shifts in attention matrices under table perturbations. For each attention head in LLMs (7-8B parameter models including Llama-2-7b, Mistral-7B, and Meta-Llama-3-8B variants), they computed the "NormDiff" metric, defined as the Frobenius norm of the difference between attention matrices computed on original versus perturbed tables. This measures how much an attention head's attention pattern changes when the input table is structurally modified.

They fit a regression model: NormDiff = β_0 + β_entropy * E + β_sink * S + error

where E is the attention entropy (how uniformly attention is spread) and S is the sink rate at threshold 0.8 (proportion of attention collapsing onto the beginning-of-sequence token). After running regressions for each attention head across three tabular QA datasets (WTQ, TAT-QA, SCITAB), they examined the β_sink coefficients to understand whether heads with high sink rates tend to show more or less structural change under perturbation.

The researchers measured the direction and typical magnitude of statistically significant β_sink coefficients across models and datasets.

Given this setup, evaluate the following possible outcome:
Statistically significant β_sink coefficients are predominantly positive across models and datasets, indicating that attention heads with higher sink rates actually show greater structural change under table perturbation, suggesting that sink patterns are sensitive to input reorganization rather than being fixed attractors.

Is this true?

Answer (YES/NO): NO